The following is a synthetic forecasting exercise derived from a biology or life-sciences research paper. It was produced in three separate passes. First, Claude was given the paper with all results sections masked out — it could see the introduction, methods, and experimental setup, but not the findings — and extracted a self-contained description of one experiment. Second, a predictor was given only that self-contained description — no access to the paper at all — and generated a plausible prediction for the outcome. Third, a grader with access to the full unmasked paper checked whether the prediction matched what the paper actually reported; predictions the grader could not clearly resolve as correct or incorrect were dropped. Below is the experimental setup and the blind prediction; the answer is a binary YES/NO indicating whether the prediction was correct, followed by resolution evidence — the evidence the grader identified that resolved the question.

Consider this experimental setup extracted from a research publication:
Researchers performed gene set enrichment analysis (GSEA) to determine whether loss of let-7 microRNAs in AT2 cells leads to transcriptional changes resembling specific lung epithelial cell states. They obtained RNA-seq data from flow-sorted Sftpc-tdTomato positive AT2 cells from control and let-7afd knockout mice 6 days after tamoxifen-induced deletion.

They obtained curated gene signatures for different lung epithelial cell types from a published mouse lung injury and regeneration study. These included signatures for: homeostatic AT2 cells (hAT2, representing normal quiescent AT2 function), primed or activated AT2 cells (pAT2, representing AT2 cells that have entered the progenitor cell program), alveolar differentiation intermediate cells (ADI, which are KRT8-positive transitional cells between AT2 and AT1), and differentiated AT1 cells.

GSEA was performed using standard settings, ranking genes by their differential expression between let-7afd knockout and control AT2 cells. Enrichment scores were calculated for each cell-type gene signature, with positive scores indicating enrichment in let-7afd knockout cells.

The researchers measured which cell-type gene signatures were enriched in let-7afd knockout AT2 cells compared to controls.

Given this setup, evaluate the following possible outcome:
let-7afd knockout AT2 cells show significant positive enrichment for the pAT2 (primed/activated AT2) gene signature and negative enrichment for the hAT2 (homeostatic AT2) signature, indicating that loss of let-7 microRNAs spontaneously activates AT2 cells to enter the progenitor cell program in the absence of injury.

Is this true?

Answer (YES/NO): YES